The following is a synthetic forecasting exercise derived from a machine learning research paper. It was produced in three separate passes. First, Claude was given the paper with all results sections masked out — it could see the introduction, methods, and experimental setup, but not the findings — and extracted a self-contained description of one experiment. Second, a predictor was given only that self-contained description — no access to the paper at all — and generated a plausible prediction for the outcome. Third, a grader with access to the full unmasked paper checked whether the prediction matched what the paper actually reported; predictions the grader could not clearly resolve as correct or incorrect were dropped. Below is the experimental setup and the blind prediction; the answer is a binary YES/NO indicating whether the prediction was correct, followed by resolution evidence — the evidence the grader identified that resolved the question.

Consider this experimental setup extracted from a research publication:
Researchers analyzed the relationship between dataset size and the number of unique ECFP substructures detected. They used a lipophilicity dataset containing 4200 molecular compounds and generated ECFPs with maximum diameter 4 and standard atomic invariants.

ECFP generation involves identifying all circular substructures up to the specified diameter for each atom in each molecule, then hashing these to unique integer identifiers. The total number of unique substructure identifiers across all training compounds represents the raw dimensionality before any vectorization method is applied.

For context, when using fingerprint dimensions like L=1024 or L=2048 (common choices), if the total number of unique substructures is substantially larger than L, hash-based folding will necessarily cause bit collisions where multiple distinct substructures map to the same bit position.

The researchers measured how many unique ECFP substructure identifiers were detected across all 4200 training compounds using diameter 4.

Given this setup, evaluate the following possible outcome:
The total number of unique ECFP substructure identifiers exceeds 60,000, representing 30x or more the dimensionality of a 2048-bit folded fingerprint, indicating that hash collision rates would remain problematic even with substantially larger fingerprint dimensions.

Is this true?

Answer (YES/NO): NO